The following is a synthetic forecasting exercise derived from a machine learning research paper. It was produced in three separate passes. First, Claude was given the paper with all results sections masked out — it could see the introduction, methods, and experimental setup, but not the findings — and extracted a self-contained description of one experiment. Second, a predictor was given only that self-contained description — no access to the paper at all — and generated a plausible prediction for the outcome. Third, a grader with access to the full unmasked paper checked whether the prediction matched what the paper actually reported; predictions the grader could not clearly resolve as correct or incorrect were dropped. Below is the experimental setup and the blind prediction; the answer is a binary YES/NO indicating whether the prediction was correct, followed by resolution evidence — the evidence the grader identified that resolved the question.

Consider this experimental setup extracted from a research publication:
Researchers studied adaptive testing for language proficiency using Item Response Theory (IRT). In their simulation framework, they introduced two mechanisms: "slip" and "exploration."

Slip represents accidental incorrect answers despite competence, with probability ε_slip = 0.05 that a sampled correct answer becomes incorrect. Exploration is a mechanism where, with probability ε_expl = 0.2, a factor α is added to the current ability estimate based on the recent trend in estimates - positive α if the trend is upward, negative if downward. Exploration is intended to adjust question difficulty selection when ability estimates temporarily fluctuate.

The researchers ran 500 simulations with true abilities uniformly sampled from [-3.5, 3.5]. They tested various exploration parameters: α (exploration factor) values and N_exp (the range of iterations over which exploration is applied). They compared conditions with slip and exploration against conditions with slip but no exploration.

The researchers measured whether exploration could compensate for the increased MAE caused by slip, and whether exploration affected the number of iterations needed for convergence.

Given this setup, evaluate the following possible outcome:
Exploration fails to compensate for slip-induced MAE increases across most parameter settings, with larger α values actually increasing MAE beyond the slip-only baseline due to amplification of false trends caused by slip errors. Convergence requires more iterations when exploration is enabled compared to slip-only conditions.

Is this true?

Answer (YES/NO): NO